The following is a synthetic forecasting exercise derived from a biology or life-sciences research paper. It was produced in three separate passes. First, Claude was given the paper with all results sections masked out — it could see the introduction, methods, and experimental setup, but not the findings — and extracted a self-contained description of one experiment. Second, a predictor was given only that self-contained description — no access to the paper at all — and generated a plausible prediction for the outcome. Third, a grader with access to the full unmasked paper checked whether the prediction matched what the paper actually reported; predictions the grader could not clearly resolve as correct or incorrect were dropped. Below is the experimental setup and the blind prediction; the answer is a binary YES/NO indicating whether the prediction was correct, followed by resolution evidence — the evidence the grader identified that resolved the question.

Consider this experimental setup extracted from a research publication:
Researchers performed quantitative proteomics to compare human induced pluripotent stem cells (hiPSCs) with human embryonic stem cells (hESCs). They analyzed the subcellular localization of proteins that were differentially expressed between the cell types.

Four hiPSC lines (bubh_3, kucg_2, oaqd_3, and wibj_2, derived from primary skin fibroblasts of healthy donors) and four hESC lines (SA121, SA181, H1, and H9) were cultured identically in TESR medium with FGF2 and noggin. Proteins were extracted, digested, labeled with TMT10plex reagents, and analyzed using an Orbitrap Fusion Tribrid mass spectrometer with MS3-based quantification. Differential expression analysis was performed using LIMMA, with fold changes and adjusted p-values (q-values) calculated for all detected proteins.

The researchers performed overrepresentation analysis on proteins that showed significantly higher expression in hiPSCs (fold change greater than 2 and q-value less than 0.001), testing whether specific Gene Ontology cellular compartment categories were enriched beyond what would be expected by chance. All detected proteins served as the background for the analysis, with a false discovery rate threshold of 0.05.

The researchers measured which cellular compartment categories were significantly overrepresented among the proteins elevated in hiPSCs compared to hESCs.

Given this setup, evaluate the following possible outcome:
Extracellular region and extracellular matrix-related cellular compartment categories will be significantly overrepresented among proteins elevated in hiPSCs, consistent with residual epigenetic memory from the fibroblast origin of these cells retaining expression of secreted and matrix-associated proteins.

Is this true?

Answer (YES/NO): YES